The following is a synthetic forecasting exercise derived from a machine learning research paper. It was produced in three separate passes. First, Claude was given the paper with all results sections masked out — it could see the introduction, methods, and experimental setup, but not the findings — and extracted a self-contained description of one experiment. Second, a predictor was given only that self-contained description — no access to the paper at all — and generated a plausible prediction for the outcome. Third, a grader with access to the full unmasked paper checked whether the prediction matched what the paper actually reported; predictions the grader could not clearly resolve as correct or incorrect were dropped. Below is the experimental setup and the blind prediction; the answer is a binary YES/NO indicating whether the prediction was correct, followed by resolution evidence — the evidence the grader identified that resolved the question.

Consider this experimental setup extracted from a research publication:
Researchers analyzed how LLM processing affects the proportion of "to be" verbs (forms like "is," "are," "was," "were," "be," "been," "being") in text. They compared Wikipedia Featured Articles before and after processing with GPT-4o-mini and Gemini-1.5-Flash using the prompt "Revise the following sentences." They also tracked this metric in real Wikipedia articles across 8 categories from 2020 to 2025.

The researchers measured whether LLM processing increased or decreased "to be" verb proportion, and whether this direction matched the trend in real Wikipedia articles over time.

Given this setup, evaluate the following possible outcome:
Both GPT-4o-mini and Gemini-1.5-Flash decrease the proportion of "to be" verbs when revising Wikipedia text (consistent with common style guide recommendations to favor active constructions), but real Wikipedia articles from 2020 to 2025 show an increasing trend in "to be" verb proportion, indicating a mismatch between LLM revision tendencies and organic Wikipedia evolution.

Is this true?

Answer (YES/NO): NO